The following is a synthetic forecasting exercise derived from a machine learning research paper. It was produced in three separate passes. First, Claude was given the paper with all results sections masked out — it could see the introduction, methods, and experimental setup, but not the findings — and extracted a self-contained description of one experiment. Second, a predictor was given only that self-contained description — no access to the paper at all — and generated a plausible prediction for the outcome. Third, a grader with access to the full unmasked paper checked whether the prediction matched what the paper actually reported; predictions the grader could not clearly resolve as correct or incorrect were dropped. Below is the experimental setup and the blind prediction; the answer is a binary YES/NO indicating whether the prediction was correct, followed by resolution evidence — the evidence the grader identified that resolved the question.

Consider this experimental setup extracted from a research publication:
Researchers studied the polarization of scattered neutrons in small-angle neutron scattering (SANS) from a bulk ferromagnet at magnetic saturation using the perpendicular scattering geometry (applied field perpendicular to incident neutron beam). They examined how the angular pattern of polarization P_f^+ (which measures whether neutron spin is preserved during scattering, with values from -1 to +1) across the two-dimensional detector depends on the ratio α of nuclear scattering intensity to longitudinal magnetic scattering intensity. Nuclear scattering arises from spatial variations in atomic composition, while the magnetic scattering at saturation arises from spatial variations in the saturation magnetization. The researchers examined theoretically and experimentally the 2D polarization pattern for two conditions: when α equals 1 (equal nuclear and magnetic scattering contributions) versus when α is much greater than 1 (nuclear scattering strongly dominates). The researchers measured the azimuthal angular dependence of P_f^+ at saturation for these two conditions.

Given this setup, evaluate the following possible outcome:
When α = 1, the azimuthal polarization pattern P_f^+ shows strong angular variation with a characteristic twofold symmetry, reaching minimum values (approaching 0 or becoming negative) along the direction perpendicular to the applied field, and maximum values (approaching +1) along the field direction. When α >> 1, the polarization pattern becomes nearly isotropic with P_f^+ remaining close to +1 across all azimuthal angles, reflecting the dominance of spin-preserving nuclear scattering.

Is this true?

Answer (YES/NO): YES